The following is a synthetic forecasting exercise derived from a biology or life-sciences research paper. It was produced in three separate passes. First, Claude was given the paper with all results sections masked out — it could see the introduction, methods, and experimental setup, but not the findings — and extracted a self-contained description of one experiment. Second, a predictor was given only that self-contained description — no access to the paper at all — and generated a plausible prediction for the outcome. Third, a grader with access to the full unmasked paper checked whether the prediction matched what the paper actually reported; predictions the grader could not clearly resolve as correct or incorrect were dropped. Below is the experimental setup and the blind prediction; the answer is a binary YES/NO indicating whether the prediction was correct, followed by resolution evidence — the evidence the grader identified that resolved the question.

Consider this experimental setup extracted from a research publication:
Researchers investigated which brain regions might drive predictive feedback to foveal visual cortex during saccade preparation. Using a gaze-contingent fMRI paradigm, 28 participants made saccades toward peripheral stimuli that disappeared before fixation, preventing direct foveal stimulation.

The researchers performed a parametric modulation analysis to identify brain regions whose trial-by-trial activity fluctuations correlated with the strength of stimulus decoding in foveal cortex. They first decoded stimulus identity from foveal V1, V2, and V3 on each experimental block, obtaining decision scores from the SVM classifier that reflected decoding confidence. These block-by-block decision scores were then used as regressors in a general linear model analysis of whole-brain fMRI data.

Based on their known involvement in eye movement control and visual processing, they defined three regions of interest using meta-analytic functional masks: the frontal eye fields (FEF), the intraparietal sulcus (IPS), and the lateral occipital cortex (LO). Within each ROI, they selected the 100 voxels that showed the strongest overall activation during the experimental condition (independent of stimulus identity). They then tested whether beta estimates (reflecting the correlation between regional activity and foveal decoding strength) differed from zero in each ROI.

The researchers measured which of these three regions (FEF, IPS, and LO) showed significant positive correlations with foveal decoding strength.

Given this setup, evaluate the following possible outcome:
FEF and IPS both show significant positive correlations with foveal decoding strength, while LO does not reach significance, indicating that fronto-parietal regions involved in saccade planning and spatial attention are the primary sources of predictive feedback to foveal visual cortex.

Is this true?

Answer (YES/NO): NO